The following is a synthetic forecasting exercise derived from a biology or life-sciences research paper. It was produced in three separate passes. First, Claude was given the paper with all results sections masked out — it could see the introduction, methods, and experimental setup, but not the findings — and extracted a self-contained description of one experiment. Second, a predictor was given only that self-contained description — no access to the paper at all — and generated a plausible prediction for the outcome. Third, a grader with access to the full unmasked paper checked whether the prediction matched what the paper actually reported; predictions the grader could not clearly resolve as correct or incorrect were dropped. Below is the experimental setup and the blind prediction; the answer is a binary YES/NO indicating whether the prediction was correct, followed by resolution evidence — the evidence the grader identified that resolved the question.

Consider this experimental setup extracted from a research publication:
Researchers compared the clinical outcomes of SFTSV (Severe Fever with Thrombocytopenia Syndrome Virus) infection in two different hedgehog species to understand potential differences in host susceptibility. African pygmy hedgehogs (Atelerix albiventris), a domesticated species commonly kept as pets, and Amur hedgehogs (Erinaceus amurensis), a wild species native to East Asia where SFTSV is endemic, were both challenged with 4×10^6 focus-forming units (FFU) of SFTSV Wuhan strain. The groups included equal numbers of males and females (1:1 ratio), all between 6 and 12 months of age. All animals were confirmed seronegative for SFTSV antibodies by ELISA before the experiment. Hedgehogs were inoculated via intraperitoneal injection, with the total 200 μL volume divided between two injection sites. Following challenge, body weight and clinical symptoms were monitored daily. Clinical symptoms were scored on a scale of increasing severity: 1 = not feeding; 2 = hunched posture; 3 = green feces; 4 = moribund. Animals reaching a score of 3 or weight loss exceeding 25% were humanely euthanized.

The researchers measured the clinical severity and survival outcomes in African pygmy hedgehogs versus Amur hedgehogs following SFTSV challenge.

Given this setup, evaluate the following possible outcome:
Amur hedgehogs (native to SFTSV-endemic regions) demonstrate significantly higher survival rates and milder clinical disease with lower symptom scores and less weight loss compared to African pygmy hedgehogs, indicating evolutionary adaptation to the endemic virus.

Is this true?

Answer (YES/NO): NO